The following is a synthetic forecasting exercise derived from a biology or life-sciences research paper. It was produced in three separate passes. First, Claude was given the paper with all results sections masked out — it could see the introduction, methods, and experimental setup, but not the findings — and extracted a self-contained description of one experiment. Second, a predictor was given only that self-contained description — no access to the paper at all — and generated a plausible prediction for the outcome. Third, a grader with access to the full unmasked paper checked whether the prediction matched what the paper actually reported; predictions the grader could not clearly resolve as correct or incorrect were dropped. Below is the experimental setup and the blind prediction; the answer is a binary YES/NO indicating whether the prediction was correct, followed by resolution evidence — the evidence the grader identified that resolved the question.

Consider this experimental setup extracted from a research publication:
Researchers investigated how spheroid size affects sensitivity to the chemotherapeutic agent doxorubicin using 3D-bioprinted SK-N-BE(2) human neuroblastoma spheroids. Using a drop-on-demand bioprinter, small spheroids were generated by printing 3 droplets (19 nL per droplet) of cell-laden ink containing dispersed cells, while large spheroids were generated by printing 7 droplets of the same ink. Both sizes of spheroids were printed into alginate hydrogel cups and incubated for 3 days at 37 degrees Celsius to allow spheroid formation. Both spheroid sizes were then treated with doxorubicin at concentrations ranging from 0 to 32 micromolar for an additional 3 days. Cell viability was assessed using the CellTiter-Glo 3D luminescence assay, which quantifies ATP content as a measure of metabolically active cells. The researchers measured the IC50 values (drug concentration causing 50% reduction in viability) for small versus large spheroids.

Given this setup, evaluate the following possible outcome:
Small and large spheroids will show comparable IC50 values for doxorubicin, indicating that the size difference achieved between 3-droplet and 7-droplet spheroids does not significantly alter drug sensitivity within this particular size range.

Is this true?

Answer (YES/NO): NO